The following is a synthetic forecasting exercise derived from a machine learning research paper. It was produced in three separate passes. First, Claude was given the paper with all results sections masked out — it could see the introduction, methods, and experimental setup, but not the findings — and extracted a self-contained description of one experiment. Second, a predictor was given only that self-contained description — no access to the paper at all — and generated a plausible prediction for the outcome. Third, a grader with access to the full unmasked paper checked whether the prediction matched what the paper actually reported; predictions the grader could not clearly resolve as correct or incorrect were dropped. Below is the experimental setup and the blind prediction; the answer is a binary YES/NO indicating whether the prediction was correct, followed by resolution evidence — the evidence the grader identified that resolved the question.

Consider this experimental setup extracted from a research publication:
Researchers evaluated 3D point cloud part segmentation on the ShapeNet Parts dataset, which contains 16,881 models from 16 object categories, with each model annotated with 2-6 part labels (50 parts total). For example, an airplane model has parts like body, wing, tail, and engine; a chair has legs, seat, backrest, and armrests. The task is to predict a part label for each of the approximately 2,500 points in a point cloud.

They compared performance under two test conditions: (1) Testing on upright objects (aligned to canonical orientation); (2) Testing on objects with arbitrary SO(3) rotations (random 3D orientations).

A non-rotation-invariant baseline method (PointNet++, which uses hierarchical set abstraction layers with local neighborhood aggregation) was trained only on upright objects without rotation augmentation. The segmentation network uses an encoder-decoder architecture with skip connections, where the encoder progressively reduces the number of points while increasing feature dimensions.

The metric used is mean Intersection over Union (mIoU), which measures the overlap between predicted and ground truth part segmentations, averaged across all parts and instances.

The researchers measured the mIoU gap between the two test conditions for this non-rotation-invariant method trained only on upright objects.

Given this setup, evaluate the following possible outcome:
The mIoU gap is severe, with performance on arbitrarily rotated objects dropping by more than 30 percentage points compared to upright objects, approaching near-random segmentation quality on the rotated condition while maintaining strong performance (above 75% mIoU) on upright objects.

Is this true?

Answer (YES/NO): NO